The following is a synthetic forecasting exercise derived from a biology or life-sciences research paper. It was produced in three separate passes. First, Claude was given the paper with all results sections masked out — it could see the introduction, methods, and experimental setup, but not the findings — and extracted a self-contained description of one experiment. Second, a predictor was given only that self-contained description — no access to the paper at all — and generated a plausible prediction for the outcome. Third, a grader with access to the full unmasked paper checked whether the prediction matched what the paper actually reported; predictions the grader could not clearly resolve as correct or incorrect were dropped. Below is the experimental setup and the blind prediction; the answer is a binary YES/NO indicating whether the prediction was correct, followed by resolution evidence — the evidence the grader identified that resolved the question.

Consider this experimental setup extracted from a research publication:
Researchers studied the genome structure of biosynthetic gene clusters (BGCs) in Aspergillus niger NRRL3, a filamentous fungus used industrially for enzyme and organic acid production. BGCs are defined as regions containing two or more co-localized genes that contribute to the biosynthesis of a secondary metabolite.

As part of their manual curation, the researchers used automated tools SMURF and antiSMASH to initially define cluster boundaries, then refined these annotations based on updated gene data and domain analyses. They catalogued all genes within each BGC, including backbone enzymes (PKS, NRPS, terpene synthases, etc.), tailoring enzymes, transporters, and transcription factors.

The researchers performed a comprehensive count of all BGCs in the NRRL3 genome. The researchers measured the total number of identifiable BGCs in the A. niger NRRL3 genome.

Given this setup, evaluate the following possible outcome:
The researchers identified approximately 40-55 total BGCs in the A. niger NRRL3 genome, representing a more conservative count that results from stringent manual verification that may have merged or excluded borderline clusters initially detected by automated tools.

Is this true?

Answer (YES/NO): NO